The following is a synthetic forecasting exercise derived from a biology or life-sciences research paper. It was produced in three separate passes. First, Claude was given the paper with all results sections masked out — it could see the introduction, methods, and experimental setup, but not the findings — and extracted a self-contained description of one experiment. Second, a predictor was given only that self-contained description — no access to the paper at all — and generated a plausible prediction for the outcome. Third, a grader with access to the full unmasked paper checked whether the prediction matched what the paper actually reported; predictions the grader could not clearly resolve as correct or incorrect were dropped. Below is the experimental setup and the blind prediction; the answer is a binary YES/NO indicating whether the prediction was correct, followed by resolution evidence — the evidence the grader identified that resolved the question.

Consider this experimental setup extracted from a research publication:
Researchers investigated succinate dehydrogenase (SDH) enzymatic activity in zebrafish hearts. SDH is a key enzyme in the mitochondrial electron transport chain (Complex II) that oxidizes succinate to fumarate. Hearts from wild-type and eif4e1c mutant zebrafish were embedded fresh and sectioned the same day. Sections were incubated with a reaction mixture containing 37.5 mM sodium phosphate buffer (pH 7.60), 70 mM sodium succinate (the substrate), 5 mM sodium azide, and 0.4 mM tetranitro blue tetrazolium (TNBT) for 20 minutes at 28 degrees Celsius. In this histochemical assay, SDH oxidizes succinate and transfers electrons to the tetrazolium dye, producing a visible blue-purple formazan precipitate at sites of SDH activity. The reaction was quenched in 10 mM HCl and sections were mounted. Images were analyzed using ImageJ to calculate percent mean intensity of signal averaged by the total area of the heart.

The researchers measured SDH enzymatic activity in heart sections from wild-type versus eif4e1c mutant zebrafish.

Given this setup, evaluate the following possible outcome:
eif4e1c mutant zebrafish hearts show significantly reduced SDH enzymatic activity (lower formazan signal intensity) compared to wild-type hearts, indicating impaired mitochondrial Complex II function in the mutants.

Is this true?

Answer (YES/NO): NO